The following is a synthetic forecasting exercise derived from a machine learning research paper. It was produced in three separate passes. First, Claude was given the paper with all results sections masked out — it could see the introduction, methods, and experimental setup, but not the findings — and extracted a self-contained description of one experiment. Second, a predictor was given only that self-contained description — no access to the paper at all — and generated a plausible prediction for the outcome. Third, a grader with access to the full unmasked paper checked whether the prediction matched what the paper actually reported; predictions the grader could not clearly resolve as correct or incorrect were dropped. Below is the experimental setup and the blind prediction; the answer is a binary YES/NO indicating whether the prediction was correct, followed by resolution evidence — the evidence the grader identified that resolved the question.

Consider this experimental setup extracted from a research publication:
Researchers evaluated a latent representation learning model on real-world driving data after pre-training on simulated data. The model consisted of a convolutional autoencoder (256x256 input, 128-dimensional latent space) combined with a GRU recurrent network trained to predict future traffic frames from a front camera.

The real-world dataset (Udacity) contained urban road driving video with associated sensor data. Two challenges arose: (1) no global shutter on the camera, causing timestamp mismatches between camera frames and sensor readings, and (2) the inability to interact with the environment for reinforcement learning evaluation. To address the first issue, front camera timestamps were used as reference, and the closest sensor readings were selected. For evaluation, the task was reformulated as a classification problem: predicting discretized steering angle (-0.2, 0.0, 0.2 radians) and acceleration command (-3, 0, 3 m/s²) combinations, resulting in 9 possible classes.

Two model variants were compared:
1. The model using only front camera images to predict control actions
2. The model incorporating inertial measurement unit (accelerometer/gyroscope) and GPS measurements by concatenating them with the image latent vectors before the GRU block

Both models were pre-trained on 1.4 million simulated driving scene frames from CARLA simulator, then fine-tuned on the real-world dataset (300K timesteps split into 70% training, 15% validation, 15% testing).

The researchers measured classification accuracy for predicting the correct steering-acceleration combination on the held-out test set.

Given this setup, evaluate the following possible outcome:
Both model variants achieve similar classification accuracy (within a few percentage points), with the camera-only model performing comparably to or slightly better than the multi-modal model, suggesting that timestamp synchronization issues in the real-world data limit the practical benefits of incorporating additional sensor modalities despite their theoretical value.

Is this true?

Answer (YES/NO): NO